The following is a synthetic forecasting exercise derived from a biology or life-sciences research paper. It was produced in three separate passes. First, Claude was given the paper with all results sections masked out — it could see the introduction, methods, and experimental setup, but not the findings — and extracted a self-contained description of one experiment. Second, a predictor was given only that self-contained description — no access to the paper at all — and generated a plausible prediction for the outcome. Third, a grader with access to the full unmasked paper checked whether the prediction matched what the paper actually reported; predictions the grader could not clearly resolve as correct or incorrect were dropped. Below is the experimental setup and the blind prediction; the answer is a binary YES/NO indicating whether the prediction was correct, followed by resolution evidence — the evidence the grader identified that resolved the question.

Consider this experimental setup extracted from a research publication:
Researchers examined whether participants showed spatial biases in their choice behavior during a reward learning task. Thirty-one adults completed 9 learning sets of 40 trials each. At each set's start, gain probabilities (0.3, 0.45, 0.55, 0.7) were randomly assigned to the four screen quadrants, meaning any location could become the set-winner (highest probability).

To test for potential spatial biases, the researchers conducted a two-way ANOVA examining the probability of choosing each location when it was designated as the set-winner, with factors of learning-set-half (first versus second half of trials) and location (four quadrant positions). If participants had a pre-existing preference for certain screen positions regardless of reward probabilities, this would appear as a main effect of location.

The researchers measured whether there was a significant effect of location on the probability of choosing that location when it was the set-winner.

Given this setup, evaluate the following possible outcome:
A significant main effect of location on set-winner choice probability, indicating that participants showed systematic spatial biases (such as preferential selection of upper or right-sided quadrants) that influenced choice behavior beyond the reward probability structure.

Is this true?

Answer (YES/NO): NO